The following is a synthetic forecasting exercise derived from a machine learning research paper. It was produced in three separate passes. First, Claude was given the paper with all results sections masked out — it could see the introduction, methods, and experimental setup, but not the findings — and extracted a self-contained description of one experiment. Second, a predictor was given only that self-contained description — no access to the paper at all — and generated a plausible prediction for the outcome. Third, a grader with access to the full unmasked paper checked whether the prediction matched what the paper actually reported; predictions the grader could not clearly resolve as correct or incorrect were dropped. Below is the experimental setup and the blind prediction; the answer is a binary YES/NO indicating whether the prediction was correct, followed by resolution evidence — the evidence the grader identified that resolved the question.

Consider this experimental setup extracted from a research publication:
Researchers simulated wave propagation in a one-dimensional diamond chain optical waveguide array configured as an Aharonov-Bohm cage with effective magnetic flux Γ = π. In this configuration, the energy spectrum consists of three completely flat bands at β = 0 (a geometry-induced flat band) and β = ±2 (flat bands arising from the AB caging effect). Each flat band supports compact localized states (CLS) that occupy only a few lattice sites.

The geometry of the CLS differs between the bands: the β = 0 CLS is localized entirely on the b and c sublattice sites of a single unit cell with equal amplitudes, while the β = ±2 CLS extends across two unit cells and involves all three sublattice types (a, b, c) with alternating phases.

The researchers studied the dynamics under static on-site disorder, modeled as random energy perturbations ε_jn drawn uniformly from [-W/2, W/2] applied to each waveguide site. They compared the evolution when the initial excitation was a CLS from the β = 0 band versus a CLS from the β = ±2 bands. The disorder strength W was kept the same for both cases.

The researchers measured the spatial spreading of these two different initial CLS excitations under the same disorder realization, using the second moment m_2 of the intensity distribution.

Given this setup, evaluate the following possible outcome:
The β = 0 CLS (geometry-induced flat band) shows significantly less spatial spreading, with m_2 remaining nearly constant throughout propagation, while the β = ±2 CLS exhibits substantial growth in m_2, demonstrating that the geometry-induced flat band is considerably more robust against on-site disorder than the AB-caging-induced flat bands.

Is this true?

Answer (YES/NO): NO